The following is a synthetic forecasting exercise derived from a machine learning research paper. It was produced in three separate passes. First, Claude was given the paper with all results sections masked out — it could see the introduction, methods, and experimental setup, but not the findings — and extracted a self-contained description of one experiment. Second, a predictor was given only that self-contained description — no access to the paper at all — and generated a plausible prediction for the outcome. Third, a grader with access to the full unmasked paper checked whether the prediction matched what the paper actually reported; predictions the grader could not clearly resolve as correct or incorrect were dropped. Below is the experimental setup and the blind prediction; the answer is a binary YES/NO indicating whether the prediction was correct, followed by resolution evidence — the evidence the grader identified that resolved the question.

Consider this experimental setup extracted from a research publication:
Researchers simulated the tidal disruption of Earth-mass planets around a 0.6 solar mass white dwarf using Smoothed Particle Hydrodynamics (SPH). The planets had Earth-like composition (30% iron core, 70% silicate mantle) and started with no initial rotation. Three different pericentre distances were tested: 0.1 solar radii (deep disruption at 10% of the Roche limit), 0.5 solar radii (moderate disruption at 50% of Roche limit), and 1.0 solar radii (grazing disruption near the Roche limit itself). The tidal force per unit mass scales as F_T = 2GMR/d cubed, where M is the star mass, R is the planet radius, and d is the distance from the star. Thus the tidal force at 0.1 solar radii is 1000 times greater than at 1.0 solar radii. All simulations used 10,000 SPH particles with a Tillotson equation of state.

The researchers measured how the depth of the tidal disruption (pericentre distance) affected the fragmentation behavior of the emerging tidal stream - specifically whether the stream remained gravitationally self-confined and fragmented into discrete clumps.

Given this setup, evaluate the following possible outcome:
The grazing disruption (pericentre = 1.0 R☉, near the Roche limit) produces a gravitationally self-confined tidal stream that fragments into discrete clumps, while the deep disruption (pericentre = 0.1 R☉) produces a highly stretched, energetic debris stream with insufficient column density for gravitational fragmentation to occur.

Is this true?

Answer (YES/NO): NO